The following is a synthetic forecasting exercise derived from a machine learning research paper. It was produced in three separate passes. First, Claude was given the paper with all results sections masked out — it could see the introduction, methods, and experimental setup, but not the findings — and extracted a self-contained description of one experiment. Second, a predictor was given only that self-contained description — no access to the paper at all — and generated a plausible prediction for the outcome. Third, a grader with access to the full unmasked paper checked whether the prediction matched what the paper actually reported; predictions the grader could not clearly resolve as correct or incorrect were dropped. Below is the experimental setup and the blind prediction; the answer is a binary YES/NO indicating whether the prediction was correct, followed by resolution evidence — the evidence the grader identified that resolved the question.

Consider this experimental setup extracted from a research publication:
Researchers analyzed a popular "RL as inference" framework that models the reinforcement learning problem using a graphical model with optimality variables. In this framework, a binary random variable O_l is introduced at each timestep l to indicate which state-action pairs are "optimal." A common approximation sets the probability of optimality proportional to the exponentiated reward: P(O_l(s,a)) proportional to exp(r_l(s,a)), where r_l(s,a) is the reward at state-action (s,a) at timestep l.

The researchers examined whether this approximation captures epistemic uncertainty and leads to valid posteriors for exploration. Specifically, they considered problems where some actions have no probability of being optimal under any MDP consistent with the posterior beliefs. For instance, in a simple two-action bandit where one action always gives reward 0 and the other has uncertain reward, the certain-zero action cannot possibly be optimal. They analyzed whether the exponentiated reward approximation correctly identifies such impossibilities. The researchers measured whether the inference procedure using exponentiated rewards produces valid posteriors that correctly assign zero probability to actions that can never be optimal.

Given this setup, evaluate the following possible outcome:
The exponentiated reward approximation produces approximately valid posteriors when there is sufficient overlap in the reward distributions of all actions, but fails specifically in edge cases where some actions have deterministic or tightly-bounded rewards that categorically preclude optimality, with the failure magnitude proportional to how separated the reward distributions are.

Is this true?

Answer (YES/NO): NO